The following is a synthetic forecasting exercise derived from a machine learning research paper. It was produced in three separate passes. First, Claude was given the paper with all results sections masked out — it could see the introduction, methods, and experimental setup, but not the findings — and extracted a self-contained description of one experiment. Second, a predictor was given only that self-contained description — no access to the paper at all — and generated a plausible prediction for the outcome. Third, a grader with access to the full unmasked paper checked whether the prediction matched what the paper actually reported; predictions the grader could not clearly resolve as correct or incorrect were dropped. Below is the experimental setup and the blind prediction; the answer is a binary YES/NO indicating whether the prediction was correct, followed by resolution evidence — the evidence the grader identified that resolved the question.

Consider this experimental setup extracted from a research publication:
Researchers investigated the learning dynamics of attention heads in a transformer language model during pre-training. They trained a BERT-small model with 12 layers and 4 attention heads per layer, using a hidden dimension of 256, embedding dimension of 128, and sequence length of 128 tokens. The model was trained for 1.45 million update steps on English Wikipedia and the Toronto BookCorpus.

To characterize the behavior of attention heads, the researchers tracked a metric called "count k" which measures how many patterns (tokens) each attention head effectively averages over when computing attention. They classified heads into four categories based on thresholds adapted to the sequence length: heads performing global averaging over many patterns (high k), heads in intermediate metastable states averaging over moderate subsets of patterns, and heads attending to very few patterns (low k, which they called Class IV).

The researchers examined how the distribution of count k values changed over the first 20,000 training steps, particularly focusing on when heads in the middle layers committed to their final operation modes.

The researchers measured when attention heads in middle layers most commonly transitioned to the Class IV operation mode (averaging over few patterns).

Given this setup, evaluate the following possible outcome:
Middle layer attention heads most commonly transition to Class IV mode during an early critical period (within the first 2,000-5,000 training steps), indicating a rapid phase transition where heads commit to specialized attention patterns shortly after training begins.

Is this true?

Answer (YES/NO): NO